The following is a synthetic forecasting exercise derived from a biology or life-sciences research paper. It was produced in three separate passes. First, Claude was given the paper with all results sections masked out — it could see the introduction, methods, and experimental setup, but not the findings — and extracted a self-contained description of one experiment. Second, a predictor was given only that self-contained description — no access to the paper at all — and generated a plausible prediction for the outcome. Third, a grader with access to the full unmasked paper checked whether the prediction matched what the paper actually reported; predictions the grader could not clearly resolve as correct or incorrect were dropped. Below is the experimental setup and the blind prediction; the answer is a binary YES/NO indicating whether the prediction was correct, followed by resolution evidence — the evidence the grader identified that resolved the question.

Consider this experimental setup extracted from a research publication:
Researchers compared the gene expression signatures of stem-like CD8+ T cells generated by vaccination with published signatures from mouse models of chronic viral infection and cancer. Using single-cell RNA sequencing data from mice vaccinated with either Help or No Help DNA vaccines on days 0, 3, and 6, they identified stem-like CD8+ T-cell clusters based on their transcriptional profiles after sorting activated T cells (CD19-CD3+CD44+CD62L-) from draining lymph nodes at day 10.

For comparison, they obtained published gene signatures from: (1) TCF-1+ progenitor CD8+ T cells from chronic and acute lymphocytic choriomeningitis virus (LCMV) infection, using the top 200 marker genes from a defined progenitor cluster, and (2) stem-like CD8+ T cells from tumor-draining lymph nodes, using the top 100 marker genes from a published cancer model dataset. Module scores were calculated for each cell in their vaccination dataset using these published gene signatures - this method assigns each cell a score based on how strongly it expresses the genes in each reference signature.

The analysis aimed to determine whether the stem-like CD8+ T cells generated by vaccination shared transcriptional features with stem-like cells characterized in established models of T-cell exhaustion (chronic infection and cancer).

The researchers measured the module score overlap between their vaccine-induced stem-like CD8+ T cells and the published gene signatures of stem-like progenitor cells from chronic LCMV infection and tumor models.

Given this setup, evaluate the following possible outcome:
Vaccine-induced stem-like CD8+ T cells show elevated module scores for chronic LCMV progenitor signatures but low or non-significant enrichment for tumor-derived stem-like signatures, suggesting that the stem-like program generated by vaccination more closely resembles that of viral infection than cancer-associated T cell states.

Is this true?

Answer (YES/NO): NO